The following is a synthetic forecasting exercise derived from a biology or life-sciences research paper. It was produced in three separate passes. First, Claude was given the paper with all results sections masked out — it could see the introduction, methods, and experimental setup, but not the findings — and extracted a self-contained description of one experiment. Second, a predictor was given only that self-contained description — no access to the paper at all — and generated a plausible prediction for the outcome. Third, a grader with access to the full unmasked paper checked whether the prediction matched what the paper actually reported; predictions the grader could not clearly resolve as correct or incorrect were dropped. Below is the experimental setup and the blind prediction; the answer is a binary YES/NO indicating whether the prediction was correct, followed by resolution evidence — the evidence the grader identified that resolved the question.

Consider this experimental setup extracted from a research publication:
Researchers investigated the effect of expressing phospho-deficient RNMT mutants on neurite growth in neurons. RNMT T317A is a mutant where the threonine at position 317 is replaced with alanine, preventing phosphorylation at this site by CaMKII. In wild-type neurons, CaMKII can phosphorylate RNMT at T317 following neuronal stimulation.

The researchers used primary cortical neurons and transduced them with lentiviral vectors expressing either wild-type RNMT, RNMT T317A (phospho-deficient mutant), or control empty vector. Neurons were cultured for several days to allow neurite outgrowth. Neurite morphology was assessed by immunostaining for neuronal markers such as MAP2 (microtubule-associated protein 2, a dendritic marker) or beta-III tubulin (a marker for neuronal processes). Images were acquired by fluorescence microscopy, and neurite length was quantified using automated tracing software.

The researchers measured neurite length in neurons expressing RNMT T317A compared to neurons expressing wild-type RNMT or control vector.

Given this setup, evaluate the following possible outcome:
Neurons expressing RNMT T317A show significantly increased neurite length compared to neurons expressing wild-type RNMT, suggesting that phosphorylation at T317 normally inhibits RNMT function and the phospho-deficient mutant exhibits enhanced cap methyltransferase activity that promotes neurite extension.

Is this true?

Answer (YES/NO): NO